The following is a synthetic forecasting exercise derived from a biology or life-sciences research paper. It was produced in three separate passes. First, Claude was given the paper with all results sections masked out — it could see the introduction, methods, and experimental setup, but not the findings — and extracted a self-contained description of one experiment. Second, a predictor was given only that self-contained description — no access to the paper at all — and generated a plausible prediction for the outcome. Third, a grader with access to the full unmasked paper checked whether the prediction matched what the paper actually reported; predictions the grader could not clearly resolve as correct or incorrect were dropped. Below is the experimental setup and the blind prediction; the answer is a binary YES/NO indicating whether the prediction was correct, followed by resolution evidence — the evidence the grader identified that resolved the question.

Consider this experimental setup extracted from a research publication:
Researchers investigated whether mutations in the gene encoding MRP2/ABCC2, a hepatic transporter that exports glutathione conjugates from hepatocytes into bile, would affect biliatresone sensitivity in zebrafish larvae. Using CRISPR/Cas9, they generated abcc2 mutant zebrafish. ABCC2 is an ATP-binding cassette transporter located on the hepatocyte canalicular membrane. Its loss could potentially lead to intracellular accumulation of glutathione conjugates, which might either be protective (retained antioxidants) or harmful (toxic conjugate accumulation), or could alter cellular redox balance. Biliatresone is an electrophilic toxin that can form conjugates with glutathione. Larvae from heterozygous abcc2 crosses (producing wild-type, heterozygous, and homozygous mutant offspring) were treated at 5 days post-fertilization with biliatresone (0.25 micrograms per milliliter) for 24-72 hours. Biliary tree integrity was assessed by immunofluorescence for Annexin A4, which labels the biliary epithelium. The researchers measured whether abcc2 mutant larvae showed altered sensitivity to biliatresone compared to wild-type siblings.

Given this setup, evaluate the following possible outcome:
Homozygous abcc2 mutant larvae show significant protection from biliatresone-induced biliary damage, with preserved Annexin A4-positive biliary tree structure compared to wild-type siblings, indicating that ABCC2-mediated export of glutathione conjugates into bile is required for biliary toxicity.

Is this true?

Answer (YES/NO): NO